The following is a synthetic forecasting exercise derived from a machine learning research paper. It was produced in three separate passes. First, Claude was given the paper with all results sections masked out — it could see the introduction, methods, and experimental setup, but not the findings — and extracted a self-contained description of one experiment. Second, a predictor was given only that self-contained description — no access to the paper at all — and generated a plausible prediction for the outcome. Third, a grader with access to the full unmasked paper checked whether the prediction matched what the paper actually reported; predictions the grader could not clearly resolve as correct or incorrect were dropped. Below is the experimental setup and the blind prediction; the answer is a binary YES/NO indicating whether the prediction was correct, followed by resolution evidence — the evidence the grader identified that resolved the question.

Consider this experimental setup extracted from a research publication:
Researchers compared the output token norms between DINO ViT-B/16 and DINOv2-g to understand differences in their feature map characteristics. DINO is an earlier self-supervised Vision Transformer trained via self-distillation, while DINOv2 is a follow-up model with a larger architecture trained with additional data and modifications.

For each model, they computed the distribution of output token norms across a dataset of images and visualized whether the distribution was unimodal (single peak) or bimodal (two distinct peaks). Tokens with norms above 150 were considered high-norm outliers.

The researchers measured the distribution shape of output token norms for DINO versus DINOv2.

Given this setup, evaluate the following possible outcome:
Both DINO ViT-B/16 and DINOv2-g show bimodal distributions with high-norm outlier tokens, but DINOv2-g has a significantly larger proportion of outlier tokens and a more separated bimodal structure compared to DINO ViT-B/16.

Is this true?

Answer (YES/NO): NO